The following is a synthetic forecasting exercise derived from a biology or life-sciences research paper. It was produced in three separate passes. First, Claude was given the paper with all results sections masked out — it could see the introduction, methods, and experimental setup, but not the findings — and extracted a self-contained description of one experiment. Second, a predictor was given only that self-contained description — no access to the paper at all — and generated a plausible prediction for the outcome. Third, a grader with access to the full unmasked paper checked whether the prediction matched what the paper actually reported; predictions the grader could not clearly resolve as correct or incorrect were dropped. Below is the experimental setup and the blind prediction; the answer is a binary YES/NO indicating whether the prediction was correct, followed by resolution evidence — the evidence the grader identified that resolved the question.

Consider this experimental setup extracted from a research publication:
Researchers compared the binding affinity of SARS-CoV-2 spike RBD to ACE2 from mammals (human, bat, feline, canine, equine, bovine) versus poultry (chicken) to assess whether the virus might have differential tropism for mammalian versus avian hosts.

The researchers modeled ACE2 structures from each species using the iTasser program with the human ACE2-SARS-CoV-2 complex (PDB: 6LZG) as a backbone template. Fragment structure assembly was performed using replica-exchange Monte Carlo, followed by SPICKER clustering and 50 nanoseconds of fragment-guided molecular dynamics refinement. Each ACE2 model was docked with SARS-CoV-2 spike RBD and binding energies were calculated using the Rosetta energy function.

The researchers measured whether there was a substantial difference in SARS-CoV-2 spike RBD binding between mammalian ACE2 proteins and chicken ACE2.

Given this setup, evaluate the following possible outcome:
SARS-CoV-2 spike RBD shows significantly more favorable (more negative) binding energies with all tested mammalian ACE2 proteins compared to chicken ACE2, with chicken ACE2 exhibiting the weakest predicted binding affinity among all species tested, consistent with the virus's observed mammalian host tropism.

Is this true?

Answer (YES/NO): YES